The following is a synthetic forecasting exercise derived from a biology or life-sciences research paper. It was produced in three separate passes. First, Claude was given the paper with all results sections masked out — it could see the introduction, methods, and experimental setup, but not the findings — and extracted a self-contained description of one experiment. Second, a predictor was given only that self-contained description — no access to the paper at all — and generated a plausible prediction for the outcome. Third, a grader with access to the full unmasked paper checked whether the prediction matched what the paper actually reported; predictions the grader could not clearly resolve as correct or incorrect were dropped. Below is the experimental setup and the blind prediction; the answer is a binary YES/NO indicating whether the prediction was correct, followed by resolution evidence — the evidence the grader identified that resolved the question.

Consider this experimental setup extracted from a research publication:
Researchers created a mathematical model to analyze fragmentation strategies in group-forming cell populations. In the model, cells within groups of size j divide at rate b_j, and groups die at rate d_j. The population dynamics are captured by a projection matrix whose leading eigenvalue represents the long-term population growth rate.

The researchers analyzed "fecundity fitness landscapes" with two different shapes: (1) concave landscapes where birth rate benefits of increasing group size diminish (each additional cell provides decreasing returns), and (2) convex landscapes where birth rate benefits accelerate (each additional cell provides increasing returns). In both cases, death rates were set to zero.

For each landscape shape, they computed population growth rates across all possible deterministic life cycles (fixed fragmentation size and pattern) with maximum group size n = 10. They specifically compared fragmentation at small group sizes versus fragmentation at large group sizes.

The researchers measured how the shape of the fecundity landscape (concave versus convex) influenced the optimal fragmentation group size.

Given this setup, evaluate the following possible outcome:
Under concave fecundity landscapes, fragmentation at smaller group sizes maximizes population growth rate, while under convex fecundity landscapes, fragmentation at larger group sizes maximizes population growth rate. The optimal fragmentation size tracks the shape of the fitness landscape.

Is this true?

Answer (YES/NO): NO